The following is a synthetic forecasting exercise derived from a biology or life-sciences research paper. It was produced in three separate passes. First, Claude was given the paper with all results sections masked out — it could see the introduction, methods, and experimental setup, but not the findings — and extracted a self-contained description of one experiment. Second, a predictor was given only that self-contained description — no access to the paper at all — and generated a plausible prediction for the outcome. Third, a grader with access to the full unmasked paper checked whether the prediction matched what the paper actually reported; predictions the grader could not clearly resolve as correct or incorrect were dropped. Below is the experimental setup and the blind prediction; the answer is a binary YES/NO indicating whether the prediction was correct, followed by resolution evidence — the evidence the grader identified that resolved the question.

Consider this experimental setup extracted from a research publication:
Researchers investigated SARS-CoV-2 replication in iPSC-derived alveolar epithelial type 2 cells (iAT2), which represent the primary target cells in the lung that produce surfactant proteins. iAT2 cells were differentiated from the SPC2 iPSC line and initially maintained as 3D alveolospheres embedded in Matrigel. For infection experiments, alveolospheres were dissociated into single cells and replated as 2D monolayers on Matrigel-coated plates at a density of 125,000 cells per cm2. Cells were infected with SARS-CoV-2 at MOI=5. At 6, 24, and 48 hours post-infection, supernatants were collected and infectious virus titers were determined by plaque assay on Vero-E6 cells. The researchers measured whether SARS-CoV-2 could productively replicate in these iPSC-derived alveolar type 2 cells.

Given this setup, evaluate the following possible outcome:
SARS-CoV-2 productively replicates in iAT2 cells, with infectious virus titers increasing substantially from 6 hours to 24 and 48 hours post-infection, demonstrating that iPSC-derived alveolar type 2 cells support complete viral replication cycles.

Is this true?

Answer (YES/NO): YES